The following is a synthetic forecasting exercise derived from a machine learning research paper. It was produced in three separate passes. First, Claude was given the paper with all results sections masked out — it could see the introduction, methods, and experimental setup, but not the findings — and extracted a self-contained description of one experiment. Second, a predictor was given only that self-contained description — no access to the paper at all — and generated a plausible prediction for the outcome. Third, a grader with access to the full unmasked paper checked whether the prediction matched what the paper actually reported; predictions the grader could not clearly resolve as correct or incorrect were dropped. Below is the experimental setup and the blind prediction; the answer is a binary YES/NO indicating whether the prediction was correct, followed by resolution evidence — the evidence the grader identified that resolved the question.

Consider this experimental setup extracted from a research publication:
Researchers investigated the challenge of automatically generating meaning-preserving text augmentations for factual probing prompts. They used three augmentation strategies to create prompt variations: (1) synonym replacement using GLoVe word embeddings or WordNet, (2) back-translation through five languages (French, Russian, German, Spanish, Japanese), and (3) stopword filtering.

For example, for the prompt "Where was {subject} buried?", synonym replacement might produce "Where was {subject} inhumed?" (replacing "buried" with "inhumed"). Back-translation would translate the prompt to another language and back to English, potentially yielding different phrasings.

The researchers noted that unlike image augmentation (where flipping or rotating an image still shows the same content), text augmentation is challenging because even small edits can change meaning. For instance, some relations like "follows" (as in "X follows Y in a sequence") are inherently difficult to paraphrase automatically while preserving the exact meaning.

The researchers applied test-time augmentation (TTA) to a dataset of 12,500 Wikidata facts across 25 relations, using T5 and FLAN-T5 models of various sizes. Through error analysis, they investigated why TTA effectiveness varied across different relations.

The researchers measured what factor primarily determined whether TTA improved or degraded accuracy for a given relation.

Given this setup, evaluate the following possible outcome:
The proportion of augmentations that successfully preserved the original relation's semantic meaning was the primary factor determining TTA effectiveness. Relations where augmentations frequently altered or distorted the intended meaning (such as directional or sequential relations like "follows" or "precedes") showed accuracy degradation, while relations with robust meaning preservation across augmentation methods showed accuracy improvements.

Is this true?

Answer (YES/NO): YES